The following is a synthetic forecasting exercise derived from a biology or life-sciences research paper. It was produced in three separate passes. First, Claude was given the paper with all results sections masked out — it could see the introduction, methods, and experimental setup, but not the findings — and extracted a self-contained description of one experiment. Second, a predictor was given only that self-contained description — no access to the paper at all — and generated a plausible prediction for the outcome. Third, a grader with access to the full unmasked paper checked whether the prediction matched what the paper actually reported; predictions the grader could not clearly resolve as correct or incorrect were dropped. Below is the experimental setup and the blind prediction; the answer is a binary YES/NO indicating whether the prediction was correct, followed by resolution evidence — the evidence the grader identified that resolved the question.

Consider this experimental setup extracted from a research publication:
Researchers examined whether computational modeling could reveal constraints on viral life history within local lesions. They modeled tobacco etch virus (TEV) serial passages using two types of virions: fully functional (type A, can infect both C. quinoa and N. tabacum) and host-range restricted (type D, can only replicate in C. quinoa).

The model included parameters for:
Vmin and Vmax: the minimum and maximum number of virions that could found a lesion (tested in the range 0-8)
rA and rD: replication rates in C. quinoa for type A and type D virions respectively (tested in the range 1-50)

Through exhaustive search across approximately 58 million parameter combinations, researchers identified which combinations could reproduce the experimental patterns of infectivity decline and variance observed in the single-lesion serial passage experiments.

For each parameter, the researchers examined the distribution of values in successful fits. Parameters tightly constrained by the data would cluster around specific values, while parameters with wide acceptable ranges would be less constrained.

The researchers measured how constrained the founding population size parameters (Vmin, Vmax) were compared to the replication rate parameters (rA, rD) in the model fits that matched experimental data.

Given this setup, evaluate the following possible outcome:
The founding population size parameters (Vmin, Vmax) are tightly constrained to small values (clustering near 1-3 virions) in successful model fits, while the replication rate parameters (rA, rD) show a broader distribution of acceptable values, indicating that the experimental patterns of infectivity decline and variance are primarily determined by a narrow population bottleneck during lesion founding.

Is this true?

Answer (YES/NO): NO